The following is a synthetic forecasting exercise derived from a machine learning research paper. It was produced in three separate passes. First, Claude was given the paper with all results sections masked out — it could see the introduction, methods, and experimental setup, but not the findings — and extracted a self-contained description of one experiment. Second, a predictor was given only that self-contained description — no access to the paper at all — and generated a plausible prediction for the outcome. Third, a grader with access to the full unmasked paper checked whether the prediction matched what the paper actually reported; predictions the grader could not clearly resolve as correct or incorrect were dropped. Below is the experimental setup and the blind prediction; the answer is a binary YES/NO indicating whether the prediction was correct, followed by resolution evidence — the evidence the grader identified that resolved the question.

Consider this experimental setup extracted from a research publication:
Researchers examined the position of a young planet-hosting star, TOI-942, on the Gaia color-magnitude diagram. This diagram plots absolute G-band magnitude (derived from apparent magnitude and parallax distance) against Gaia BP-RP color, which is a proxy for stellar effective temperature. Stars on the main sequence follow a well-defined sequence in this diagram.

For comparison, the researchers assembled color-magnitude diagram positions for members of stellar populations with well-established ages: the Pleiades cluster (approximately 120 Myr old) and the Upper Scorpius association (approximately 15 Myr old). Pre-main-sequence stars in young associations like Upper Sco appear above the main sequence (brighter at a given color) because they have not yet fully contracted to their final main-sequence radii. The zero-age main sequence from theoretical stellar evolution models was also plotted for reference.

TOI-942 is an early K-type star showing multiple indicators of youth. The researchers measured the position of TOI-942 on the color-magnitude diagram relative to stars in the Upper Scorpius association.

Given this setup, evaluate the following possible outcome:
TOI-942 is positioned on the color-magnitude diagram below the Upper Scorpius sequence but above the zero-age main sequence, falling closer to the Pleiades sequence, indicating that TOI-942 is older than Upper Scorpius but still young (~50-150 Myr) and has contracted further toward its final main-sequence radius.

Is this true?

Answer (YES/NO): YES